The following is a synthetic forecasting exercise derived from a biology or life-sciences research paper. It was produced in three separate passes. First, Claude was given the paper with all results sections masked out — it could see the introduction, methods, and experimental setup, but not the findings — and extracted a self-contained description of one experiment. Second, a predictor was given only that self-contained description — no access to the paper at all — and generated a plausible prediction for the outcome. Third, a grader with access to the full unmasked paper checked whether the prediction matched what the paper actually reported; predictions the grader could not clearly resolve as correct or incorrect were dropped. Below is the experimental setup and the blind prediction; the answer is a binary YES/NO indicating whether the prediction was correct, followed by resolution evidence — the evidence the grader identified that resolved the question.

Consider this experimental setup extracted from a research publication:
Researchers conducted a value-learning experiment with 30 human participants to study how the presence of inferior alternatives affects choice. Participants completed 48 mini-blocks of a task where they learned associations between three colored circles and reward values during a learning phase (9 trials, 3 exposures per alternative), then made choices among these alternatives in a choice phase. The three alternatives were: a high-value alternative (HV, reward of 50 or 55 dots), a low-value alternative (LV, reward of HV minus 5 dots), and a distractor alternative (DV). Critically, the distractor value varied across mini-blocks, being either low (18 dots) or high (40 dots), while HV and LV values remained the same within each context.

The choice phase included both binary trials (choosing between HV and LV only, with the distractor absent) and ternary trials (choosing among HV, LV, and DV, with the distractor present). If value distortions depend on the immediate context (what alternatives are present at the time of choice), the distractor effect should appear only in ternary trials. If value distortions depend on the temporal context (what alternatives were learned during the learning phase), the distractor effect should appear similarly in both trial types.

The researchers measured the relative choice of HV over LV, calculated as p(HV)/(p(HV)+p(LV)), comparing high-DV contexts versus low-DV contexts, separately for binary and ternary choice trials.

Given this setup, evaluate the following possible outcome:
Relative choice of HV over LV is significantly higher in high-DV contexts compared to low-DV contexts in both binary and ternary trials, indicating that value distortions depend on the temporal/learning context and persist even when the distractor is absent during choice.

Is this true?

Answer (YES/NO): NO